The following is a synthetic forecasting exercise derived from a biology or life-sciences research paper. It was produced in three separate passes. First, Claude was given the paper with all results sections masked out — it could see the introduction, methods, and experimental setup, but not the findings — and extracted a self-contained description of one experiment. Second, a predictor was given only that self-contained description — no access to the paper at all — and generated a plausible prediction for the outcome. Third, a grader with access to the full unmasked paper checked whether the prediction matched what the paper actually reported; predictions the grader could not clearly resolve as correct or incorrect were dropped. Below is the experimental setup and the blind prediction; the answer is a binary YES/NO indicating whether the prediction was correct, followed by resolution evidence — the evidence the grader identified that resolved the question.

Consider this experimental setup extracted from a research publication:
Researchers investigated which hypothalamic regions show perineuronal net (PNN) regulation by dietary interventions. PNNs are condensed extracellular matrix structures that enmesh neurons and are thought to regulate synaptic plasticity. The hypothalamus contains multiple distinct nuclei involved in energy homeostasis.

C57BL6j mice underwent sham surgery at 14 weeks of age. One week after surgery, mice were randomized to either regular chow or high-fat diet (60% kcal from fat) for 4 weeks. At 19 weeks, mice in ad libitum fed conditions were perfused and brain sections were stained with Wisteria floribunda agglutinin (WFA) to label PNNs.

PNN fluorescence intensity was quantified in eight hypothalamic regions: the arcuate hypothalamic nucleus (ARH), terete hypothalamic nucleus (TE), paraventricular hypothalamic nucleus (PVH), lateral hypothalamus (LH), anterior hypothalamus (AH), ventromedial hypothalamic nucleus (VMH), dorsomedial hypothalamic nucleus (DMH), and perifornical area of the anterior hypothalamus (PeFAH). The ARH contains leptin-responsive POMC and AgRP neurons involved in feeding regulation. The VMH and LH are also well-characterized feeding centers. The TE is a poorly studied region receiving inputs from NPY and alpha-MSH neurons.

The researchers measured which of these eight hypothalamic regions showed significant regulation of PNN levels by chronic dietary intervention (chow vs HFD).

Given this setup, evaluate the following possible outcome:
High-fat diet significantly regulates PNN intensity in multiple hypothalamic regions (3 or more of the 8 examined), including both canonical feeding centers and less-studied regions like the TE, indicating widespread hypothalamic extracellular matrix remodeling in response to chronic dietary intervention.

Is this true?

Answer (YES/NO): NO